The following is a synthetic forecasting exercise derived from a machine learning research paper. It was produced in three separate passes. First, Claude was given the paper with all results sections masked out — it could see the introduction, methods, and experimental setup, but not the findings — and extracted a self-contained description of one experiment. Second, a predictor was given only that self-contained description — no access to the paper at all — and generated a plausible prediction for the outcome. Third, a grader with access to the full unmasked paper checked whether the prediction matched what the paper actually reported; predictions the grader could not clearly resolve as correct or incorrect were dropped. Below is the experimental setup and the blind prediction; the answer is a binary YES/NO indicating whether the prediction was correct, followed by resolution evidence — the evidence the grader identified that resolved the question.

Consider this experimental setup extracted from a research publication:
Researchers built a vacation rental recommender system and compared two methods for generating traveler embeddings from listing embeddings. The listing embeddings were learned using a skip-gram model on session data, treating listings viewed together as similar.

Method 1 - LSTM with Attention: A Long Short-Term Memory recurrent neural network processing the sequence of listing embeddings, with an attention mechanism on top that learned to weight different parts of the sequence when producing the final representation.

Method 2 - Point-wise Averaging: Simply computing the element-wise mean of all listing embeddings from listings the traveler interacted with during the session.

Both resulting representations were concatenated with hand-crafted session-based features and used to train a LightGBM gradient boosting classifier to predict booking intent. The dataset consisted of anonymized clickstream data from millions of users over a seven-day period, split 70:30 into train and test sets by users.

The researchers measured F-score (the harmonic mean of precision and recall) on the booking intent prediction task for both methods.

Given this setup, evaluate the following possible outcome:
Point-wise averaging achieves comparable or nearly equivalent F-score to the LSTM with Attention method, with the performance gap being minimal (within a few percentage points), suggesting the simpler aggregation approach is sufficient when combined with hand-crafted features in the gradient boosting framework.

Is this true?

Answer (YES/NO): NO